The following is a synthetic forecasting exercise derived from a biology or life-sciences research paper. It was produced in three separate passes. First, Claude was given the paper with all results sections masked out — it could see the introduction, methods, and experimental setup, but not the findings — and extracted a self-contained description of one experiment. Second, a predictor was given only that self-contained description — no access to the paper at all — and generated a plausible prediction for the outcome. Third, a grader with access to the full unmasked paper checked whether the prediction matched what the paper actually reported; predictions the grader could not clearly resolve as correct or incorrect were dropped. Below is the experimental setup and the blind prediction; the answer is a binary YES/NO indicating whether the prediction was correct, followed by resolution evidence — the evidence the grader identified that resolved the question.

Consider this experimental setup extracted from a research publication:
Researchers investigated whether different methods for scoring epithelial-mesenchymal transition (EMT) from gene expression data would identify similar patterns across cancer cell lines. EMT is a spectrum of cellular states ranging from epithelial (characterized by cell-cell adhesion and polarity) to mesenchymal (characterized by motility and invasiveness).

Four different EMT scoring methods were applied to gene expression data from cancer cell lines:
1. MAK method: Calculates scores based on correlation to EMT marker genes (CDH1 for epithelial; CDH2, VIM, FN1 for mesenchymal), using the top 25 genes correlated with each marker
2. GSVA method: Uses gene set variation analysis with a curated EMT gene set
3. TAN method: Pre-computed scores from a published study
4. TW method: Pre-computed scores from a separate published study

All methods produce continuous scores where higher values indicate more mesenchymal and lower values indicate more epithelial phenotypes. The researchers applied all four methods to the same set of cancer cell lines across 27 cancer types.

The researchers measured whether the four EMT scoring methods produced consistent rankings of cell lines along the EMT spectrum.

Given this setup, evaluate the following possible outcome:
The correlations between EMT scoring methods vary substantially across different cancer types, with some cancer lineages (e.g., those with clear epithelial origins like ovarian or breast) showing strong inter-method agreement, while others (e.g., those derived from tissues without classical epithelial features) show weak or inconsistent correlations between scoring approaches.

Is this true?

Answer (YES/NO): NO